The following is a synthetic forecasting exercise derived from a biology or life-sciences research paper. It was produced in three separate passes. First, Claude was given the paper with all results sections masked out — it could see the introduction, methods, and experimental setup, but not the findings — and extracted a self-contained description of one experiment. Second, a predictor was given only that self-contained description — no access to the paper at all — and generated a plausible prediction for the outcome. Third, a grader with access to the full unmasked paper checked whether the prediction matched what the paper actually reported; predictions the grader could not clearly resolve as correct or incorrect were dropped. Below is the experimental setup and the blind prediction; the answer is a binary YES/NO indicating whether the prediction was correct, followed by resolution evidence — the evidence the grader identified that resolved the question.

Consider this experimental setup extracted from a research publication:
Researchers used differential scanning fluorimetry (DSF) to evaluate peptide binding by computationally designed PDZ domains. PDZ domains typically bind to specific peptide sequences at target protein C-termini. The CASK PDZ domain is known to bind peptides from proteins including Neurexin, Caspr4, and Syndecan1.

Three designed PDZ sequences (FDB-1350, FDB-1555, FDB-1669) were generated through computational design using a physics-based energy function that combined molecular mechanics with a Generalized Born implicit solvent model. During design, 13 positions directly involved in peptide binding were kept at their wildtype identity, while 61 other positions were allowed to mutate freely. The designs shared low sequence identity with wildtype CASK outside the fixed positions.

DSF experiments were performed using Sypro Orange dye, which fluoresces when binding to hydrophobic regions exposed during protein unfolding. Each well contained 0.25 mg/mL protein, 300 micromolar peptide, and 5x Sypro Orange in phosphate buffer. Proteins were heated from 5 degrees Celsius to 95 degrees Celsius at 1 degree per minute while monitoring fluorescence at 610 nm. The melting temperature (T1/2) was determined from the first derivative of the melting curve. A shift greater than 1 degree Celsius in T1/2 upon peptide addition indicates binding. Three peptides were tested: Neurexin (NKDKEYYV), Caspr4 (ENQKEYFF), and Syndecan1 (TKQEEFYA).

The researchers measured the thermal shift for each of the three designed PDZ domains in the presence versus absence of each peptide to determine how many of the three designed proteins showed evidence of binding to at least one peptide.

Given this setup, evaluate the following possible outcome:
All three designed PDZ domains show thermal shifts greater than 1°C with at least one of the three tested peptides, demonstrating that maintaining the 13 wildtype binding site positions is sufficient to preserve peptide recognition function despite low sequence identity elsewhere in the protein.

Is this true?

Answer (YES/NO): NO